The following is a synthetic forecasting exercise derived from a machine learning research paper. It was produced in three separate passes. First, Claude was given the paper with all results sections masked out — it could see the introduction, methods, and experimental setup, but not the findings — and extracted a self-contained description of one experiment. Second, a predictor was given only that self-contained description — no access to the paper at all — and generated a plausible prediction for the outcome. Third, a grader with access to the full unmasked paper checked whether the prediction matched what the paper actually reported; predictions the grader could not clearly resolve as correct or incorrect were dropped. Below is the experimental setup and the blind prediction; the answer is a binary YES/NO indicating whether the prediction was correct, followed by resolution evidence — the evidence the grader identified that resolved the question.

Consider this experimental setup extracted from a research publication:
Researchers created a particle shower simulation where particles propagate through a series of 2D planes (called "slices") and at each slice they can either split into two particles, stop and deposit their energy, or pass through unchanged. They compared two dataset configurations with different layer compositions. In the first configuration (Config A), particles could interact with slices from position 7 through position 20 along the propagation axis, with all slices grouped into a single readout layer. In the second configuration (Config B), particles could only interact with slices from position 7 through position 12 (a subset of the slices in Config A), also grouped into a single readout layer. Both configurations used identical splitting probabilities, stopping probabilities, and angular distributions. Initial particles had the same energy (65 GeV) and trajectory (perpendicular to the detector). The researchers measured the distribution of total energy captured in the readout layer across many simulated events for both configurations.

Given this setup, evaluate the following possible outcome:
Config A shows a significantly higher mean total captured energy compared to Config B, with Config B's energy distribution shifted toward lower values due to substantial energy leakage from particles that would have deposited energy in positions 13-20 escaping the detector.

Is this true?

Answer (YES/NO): YES